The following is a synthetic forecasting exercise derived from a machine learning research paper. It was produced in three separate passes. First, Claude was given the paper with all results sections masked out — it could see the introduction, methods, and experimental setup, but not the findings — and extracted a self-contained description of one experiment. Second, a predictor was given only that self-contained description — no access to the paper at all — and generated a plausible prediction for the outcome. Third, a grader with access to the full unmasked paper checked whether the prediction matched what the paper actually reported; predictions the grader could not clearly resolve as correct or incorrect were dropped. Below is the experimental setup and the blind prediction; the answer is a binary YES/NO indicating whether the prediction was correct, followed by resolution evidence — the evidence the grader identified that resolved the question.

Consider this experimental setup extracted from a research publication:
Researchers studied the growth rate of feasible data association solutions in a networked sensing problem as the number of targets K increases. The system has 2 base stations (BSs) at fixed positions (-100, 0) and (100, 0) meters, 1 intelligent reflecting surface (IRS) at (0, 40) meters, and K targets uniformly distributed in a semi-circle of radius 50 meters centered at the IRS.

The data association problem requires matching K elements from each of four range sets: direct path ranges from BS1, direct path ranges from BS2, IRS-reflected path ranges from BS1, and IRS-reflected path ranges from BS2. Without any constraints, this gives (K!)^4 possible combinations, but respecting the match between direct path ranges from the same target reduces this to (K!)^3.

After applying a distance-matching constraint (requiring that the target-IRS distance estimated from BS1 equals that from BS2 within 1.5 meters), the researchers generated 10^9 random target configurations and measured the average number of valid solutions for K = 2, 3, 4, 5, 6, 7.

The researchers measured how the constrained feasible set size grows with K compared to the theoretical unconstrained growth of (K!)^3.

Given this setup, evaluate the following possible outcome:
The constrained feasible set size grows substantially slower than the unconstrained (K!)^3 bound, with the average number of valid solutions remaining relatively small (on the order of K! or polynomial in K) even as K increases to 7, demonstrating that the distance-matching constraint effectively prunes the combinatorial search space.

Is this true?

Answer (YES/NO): YES